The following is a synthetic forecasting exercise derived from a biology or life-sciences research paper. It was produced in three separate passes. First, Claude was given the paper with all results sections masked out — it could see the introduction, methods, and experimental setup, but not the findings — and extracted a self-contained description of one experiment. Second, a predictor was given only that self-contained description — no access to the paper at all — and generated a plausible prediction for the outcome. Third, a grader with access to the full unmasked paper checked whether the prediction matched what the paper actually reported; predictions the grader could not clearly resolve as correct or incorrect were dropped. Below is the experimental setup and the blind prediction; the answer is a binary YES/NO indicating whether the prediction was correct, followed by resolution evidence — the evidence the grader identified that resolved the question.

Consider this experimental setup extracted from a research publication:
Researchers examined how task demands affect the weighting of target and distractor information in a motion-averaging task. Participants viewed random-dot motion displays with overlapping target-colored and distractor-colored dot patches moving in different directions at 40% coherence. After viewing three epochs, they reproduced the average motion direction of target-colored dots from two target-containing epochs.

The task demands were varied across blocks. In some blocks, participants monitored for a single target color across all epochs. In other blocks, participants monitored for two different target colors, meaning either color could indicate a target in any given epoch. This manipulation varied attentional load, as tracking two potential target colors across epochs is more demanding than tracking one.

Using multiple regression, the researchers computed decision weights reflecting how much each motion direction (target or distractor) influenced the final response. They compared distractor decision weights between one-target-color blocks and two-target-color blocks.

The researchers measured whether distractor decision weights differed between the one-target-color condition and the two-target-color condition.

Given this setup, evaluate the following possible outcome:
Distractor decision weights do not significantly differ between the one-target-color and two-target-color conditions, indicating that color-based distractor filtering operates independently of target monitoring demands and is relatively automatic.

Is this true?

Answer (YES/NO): YES